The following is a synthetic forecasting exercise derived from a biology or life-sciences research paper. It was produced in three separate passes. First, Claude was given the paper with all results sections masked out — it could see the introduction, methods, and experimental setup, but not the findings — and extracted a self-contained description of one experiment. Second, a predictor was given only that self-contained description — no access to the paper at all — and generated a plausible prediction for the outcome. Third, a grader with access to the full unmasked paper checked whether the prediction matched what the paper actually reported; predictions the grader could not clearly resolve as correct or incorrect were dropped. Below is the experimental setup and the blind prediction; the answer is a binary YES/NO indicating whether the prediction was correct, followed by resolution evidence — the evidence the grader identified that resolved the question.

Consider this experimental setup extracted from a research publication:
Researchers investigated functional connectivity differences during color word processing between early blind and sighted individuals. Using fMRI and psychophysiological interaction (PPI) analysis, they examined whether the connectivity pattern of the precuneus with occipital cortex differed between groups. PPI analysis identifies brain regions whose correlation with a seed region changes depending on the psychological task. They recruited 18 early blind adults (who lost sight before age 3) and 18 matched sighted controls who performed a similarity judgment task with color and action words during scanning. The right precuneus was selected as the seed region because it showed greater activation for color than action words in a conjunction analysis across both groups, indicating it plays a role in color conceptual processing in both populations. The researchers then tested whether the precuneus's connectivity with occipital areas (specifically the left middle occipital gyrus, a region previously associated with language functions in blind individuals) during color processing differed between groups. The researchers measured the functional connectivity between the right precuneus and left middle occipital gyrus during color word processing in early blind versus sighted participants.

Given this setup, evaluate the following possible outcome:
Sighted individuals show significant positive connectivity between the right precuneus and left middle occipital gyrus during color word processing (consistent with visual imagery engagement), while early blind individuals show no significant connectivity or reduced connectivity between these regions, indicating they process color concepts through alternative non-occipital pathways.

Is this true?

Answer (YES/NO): NO